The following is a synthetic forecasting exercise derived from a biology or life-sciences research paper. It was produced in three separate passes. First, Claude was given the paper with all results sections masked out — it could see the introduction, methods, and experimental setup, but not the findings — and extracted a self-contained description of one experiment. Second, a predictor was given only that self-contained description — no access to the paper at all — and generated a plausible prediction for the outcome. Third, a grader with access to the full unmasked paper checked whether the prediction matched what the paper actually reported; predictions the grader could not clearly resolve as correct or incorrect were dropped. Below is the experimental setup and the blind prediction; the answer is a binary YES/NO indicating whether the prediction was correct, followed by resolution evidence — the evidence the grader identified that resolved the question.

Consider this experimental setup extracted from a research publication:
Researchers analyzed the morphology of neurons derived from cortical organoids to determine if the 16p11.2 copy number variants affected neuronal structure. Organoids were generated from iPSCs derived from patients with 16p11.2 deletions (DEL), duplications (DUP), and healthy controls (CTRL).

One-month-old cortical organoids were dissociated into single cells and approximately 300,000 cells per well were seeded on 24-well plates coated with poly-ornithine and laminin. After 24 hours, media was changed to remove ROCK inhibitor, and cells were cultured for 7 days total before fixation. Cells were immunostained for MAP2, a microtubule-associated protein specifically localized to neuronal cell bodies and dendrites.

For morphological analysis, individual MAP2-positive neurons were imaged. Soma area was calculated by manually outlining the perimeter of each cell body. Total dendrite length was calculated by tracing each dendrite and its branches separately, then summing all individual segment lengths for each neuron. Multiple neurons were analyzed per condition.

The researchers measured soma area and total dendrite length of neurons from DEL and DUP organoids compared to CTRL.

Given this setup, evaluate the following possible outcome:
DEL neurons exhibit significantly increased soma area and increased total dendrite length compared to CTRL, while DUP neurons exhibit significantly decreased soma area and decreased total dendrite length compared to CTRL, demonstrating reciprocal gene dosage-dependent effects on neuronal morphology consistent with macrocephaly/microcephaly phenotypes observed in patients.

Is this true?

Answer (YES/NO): NO